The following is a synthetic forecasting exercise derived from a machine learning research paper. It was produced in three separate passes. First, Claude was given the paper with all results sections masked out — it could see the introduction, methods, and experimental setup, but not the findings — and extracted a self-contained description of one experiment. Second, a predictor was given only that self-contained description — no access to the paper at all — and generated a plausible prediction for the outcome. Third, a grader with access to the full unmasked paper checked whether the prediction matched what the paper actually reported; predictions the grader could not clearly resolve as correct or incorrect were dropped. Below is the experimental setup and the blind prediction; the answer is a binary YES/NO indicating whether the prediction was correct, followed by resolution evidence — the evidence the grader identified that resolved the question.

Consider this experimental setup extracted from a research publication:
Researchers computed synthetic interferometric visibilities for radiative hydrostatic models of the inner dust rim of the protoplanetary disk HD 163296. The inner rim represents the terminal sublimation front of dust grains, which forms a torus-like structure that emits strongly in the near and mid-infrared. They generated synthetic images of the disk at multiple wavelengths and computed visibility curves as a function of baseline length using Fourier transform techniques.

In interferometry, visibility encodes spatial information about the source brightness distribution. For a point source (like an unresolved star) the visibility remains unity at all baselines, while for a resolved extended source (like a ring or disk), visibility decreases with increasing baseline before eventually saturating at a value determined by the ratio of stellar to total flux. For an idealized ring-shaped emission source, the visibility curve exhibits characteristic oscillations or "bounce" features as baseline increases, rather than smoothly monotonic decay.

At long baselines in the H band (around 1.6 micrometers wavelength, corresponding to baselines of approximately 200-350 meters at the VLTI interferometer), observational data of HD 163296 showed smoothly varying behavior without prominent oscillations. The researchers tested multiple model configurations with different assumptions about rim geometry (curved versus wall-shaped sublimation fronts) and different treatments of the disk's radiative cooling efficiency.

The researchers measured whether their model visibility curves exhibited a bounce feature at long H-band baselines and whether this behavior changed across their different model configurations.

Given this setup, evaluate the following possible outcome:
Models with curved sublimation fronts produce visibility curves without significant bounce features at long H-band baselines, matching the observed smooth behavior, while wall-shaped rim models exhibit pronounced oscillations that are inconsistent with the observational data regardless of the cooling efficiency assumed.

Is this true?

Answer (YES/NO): NO